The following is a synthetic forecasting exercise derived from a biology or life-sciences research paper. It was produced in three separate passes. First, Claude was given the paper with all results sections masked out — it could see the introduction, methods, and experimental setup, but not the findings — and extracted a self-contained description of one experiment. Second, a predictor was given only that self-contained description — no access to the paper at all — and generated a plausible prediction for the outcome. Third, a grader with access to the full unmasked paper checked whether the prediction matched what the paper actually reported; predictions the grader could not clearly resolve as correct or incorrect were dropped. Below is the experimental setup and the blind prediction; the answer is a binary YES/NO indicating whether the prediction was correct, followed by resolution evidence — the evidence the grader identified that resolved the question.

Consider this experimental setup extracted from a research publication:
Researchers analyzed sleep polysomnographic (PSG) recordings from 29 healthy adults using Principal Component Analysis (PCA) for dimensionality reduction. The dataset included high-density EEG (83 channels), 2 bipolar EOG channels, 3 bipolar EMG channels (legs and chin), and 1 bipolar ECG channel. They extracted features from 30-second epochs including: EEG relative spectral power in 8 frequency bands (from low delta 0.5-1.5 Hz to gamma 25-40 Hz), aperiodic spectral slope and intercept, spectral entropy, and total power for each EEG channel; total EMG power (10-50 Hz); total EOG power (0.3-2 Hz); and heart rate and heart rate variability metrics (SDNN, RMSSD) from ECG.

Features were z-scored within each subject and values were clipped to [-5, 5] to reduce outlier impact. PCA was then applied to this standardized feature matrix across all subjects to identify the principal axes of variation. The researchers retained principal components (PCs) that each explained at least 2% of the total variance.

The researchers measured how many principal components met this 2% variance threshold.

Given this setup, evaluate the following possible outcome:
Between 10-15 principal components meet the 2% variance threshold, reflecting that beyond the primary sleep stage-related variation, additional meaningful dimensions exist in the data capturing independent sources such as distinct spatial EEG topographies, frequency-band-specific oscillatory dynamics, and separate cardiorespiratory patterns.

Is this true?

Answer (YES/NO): NO